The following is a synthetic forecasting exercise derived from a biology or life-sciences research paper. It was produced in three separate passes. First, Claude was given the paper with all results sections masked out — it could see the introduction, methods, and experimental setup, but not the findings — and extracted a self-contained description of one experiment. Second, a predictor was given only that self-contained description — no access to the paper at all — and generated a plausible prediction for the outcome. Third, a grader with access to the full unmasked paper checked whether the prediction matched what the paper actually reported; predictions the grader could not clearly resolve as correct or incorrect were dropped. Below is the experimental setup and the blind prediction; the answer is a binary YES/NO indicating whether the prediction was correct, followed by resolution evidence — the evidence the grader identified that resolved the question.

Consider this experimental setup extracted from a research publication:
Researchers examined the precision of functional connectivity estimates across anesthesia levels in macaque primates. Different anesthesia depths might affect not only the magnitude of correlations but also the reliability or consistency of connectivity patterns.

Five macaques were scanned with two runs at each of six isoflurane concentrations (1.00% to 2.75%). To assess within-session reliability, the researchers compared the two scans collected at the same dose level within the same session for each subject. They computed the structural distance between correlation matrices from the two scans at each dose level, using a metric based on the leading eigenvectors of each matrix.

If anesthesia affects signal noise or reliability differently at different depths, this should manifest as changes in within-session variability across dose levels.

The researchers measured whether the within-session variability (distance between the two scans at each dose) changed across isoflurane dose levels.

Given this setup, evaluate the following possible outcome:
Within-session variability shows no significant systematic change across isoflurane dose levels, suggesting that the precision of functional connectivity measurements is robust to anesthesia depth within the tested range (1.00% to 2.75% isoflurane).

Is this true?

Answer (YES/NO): NO